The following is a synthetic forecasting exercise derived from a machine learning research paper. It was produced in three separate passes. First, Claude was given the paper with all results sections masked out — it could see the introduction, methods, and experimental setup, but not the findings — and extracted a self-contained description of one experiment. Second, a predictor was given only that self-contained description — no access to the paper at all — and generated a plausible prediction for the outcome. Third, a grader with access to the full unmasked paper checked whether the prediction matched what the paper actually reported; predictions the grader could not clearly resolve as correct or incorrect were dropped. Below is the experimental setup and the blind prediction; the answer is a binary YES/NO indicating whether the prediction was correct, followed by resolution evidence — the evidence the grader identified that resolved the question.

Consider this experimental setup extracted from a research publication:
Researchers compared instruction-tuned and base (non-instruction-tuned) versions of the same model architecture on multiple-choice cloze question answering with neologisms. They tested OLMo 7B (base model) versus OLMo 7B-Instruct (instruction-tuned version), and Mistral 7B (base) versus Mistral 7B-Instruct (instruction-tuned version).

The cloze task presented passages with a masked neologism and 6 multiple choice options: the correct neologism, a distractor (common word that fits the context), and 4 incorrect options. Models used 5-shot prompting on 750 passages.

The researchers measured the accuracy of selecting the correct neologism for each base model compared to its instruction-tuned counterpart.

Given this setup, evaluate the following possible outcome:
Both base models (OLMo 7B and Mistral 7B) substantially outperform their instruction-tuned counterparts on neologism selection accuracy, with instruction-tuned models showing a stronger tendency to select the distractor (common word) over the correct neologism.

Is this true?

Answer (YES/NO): NO